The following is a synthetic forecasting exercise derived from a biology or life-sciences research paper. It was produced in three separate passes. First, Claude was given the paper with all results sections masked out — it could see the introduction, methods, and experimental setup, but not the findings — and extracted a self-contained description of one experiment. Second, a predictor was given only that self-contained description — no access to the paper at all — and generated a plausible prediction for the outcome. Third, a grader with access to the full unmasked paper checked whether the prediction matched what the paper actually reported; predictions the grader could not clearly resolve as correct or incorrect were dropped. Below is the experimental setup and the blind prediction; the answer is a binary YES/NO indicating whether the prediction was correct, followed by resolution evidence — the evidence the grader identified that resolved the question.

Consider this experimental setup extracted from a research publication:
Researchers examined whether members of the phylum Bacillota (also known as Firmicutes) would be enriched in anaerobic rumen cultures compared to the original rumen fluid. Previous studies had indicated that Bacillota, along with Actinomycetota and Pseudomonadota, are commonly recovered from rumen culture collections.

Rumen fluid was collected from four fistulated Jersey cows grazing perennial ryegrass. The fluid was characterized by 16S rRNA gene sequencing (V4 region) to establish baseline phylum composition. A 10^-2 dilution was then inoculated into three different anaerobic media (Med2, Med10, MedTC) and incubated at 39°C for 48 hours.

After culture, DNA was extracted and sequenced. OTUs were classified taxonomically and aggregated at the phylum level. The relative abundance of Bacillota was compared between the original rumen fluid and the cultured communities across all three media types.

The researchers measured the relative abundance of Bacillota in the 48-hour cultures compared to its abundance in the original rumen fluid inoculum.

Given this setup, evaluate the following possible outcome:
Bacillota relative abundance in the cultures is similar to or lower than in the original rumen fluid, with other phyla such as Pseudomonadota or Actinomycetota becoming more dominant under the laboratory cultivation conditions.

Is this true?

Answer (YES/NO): NO